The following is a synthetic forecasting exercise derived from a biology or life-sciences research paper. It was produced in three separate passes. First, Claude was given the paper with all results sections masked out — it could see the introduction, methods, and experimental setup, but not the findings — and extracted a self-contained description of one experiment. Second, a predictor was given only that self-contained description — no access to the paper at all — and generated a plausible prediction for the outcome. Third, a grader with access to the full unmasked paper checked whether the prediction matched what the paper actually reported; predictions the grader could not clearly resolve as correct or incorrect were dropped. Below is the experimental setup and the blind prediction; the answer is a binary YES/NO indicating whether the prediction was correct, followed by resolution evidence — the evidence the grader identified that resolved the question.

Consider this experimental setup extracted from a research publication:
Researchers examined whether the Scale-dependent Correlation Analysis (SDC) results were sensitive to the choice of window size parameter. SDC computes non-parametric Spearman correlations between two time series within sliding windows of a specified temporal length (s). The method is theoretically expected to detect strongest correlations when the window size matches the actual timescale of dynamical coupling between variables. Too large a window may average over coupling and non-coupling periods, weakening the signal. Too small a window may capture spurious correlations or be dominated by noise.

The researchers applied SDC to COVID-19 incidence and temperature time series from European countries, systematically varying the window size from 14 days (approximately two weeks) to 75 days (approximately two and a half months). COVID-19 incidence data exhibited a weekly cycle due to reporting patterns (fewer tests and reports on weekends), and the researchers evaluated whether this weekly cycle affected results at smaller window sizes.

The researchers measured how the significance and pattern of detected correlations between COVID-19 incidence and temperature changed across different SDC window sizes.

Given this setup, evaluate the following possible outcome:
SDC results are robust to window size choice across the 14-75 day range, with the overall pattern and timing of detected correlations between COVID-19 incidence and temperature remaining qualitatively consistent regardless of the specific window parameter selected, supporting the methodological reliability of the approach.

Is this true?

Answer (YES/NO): YES